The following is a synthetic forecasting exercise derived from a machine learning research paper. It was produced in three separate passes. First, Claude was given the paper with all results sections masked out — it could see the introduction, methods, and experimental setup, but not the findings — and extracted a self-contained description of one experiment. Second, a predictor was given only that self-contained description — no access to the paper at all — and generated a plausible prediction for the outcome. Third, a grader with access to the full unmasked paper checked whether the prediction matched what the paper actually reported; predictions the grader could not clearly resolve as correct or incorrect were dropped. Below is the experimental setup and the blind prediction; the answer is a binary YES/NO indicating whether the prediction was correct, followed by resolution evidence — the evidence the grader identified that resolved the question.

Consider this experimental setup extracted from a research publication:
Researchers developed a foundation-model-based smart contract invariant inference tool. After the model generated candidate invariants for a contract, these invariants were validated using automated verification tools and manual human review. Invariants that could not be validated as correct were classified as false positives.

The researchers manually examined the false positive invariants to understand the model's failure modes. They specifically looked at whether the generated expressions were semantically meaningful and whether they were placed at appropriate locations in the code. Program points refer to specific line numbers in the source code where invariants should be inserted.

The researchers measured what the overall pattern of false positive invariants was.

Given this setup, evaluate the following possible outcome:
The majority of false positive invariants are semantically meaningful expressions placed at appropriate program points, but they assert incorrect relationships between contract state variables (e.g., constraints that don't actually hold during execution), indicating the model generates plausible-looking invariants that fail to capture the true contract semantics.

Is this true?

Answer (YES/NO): NO